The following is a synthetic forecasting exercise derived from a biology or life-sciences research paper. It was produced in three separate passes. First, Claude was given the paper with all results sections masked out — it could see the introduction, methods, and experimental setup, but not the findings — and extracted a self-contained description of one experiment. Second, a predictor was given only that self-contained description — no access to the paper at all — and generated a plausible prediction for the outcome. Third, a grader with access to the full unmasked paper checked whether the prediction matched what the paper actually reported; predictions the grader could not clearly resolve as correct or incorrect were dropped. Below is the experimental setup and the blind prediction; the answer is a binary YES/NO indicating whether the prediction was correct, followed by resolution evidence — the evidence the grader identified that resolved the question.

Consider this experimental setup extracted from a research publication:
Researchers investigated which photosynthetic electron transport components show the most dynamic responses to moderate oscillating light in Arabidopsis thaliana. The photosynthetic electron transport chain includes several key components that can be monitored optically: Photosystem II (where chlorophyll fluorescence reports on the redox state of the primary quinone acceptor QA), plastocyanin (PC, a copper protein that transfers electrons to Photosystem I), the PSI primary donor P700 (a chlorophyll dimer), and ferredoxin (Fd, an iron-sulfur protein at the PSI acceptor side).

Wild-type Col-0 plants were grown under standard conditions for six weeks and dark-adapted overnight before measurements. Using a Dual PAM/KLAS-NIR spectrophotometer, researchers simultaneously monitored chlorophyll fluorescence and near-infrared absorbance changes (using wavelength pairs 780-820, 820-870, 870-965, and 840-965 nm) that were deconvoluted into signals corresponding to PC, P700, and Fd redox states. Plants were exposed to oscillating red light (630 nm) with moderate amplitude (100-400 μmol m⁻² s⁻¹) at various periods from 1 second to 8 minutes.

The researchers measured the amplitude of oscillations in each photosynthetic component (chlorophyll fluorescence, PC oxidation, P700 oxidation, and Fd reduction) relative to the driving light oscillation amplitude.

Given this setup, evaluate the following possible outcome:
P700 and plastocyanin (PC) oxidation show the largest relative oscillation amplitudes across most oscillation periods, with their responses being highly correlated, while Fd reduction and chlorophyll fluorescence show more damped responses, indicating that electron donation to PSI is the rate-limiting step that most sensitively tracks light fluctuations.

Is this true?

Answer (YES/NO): NO